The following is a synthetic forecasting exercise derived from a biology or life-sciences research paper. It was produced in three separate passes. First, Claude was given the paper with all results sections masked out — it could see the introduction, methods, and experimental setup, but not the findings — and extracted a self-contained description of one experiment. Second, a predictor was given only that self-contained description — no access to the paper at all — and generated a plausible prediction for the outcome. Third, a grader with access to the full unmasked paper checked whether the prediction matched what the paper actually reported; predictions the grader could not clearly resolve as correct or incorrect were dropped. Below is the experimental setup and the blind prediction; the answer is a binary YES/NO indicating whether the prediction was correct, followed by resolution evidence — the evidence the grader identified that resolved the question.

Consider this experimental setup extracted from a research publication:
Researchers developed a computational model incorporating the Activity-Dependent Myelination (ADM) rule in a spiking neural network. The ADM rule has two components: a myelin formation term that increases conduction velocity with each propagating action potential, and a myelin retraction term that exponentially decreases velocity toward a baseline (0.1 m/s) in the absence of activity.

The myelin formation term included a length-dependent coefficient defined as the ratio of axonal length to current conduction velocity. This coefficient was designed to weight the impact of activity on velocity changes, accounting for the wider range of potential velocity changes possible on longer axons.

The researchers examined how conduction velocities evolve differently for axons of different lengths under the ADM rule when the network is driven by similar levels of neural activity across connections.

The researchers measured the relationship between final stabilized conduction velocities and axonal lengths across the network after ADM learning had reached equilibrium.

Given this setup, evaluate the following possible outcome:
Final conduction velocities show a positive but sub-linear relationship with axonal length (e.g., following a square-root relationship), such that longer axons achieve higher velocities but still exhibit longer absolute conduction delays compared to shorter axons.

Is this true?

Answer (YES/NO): NO